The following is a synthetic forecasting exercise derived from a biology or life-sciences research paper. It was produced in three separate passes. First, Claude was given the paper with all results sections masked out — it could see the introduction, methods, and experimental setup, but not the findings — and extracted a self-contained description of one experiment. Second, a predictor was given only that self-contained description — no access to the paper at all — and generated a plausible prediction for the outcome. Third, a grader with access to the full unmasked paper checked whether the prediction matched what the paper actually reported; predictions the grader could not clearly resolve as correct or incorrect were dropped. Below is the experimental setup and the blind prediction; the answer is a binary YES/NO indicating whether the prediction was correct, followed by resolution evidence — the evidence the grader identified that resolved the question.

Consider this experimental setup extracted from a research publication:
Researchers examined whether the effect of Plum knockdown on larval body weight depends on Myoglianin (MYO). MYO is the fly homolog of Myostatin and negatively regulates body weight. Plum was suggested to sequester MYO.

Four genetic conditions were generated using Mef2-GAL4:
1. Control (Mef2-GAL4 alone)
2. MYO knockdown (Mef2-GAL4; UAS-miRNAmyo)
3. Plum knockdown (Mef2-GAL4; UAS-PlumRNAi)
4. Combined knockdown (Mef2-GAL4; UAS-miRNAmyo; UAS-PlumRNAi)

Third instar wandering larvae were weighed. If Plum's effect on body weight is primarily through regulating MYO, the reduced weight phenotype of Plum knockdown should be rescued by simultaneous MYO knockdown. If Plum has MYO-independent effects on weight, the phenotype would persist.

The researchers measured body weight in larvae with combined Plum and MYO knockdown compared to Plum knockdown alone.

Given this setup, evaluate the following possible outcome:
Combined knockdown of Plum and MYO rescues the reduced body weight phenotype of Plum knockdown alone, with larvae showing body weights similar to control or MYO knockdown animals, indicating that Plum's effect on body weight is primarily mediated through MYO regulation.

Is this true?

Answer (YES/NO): YES